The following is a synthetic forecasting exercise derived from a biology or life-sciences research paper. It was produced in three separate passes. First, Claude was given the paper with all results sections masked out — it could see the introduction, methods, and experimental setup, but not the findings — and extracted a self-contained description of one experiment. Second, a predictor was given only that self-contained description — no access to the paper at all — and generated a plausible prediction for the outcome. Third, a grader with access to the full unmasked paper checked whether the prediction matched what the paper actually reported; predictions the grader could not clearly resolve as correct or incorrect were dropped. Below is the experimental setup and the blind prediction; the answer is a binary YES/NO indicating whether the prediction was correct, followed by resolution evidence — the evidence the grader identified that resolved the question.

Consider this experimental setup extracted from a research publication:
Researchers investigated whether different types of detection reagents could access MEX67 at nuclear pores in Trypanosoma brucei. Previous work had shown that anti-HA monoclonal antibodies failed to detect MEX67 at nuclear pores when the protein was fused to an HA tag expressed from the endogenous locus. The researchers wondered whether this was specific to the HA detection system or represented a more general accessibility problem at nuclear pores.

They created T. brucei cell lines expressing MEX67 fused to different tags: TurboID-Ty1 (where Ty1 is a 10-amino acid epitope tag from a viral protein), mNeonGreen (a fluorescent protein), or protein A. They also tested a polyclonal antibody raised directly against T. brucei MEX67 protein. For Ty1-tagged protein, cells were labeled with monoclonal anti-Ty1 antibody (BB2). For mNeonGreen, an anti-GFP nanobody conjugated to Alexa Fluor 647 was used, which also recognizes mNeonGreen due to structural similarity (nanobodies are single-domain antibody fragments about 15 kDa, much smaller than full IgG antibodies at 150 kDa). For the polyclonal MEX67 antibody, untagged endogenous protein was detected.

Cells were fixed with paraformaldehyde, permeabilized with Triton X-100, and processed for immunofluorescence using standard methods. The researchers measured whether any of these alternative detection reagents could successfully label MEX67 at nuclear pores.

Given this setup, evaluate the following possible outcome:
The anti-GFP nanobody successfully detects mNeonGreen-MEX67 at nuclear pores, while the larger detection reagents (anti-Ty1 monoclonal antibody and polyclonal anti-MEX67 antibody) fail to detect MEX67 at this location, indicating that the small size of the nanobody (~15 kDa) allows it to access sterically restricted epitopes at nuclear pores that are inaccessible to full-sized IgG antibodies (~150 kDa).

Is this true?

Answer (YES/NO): NO